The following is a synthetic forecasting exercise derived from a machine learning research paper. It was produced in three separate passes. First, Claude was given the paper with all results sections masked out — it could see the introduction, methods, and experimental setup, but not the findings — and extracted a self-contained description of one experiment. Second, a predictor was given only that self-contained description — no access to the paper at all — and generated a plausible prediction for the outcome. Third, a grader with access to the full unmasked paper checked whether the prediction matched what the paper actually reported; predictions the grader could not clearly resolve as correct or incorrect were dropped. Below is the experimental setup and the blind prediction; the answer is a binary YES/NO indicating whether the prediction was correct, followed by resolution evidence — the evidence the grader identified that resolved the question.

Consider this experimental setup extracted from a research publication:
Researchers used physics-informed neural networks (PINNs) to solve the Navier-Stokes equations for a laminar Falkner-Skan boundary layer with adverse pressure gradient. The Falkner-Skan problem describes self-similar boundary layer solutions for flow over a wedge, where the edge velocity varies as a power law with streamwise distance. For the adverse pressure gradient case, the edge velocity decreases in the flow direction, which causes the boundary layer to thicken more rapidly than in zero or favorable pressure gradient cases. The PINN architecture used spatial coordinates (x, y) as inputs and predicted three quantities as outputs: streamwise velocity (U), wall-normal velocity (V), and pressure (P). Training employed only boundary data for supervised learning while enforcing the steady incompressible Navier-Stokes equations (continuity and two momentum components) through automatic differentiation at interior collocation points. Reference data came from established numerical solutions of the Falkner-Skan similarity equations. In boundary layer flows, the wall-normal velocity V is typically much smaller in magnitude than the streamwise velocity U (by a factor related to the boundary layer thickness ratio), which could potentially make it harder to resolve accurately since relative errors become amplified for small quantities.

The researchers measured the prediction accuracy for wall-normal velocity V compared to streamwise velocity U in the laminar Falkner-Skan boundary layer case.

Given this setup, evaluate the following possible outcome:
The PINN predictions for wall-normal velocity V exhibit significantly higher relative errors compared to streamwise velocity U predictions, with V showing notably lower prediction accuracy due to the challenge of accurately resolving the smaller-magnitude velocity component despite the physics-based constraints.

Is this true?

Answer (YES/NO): NO